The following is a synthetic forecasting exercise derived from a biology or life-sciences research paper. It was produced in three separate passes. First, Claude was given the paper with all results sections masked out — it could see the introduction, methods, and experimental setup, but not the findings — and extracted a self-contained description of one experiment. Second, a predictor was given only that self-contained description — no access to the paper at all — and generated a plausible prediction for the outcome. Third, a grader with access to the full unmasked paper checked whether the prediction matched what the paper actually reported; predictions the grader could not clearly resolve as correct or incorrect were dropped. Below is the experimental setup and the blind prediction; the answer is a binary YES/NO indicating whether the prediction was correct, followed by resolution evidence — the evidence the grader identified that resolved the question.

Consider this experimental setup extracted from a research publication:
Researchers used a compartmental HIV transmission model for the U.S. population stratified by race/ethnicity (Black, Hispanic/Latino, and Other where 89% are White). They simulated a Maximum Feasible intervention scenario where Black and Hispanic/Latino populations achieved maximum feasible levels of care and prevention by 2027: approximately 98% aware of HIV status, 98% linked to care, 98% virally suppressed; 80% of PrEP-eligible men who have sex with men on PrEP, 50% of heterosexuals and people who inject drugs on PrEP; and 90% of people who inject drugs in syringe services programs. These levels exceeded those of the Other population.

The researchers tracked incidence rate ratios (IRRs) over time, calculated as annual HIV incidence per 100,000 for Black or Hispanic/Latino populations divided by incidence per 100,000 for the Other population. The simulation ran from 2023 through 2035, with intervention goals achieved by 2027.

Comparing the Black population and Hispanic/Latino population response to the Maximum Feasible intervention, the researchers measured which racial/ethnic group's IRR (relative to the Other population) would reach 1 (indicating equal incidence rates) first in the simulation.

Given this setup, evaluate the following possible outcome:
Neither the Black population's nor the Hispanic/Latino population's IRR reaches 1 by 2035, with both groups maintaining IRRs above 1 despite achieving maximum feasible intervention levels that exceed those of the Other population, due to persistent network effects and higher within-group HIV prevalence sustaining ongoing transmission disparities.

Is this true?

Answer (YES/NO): NO